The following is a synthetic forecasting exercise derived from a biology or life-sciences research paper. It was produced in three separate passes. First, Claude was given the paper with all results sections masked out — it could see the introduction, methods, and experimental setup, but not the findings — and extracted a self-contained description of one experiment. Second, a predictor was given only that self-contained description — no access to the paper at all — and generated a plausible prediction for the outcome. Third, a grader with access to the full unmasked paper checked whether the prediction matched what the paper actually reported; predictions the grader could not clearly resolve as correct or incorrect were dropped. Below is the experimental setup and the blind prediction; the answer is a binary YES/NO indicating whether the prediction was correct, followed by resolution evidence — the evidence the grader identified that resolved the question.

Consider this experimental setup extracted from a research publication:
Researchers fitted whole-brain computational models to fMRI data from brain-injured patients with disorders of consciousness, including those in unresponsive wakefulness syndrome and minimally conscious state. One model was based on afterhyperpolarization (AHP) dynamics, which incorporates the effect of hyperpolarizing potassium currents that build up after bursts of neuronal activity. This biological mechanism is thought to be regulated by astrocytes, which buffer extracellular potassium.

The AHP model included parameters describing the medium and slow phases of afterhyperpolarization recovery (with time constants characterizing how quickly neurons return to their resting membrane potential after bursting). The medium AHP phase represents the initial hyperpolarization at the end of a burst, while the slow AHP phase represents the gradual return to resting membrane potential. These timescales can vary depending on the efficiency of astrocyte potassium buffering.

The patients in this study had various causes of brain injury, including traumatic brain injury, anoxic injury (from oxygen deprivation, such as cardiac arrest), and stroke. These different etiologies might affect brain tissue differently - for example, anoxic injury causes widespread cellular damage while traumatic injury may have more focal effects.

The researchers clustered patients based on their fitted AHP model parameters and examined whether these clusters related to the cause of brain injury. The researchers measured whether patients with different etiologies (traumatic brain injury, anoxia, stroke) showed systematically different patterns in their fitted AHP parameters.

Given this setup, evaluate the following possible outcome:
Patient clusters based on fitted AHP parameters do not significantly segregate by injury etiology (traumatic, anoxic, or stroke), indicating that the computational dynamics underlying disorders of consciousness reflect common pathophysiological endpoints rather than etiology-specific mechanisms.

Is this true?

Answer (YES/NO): NO